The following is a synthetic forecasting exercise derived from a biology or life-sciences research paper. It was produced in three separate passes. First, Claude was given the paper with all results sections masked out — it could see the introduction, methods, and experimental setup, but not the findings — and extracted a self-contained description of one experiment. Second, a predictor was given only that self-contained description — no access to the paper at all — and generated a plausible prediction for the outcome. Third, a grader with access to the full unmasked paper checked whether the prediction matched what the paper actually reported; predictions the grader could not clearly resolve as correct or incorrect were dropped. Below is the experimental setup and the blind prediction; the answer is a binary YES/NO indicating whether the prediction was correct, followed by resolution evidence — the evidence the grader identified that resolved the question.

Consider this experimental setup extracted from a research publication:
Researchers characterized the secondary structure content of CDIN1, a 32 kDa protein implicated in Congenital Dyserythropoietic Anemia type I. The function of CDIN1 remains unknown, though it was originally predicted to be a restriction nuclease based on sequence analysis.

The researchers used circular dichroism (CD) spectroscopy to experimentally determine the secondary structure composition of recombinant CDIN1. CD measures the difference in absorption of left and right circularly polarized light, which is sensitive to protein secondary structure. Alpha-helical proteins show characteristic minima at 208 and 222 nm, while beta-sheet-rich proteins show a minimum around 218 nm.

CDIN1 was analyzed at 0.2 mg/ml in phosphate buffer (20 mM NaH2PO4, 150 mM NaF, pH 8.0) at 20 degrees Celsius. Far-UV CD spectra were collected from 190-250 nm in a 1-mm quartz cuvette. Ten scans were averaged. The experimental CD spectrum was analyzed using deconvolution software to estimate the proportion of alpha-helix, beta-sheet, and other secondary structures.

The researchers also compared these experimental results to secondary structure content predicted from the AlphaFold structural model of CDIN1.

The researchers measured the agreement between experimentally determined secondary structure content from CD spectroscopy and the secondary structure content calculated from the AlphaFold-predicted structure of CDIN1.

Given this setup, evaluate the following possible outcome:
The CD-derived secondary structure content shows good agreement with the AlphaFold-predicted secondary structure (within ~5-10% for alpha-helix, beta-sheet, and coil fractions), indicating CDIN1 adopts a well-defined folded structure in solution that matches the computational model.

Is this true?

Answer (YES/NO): NO